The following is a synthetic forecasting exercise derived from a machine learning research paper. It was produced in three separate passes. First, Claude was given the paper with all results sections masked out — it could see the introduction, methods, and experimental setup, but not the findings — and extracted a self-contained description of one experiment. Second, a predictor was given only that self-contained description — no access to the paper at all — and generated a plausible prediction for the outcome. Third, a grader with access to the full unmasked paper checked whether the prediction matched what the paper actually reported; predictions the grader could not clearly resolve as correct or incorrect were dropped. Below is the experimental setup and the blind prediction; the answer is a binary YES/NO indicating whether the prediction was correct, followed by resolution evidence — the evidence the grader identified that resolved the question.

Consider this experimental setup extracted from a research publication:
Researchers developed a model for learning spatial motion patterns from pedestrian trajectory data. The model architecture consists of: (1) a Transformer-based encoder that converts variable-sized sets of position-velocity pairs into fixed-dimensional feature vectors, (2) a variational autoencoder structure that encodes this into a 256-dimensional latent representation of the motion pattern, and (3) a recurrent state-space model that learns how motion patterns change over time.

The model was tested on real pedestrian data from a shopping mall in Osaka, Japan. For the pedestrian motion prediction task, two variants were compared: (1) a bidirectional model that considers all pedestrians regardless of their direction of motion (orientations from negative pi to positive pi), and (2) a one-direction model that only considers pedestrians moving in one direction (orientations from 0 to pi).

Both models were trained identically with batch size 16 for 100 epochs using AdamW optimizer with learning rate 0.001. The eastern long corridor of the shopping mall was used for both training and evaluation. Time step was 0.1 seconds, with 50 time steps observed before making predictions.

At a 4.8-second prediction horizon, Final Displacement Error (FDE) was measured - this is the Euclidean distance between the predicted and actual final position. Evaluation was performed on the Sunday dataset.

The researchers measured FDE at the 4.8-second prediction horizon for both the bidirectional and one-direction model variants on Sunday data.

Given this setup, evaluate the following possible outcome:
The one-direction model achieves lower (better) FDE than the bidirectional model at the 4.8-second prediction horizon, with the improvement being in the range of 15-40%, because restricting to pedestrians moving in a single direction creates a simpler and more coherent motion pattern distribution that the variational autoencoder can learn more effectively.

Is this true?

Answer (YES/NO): NO